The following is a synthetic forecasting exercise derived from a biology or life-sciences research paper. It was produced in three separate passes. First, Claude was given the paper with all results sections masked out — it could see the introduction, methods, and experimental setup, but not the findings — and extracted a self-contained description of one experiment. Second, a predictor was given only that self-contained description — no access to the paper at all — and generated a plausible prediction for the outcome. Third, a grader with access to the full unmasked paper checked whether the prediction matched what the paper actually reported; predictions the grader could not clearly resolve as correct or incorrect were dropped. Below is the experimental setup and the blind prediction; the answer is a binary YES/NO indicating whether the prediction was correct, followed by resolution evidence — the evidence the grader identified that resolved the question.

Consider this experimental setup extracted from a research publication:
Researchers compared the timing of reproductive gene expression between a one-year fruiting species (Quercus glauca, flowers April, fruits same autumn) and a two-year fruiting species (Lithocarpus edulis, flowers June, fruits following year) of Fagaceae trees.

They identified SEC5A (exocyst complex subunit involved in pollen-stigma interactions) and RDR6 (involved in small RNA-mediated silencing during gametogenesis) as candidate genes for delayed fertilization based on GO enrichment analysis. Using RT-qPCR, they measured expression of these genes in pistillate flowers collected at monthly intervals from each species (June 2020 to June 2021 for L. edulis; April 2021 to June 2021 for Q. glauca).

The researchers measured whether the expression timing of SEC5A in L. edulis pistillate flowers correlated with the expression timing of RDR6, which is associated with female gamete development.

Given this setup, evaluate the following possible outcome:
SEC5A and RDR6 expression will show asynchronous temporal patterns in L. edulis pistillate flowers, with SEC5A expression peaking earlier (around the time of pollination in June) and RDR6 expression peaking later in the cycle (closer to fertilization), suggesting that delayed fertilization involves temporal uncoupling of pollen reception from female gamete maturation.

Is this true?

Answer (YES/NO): NO